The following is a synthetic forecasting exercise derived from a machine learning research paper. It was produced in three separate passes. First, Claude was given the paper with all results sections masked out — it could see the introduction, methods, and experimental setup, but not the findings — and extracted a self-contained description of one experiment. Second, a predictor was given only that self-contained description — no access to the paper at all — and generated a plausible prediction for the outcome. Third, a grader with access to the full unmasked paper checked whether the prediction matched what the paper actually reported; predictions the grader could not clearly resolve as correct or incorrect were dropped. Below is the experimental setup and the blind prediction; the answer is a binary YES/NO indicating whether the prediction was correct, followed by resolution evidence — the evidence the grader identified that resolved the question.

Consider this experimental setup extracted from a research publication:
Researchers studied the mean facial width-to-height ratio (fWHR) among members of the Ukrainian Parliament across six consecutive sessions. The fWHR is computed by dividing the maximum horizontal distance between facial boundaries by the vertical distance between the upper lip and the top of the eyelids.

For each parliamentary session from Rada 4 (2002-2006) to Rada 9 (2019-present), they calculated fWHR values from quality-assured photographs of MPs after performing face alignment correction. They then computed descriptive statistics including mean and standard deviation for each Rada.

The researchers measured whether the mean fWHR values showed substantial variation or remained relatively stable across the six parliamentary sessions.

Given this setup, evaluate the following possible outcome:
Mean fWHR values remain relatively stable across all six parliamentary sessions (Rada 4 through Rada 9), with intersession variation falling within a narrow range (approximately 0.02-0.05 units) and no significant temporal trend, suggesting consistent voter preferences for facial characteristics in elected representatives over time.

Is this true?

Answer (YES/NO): NO